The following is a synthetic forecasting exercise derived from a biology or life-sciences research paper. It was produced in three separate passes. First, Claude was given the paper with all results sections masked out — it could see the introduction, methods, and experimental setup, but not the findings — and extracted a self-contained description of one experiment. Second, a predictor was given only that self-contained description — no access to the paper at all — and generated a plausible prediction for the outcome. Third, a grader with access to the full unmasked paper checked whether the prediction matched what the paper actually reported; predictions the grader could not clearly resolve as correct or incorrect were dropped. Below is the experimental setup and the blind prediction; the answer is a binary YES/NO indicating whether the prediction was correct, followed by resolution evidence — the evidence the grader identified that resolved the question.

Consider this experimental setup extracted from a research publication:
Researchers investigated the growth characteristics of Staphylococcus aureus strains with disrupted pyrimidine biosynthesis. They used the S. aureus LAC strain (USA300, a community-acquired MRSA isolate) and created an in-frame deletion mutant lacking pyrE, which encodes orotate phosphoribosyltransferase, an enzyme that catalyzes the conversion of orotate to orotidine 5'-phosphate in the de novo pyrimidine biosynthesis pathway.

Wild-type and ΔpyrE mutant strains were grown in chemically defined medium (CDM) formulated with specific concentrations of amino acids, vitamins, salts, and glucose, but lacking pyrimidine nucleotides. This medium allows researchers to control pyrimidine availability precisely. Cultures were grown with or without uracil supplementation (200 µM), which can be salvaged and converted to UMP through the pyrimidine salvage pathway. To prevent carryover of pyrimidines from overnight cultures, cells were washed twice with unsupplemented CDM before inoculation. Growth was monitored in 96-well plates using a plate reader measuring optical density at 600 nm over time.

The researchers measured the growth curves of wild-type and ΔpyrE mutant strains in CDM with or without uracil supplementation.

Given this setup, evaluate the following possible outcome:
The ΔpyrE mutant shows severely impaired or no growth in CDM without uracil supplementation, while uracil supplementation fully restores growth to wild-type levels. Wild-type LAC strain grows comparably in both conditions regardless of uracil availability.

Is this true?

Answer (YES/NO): YES